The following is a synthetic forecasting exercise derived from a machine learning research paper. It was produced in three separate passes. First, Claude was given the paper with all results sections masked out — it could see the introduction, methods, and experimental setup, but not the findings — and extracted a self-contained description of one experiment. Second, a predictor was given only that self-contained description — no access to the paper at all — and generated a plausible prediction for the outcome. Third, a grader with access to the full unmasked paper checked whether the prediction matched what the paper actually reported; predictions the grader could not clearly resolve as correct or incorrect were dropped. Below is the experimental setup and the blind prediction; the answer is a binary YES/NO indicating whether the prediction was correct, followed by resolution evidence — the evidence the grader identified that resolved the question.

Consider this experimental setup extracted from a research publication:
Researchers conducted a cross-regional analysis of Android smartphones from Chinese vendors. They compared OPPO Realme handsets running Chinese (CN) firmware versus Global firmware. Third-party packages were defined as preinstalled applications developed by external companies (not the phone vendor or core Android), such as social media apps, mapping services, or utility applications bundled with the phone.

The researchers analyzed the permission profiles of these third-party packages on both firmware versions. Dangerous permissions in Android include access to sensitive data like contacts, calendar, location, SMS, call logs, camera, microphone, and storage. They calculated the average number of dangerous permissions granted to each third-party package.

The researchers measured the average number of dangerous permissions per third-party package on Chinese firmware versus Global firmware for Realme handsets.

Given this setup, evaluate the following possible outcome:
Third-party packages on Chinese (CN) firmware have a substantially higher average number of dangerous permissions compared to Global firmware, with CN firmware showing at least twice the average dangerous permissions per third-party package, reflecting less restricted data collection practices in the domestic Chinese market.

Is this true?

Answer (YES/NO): NO